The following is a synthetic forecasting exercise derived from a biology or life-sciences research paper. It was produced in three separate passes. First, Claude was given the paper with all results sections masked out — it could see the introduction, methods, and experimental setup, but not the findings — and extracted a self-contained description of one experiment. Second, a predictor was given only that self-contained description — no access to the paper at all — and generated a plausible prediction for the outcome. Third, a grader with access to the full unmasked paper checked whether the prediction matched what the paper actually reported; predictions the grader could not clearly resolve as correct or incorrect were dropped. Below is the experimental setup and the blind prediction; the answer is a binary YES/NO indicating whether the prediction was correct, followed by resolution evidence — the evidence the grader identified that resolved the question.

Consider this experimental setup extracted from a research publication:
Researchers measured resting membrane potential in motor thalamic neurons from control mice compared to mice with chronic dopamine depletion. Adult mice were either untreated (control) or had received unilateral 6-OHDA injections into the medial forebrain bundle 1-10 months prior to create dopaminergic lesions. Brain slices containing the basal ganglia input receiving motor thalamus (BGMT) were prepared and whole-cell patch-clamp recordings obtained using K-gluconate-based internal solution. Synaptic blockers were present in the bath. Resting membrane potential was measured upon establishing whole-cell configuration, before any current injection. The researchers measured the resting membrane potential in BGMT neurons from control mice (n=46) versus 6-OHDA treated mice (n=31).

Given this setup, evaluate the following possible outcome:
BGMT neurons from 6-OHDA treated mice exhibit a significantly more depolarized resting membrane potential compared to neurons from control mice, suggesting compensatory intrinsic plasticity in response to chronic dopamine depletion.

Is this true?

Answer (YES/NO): YES